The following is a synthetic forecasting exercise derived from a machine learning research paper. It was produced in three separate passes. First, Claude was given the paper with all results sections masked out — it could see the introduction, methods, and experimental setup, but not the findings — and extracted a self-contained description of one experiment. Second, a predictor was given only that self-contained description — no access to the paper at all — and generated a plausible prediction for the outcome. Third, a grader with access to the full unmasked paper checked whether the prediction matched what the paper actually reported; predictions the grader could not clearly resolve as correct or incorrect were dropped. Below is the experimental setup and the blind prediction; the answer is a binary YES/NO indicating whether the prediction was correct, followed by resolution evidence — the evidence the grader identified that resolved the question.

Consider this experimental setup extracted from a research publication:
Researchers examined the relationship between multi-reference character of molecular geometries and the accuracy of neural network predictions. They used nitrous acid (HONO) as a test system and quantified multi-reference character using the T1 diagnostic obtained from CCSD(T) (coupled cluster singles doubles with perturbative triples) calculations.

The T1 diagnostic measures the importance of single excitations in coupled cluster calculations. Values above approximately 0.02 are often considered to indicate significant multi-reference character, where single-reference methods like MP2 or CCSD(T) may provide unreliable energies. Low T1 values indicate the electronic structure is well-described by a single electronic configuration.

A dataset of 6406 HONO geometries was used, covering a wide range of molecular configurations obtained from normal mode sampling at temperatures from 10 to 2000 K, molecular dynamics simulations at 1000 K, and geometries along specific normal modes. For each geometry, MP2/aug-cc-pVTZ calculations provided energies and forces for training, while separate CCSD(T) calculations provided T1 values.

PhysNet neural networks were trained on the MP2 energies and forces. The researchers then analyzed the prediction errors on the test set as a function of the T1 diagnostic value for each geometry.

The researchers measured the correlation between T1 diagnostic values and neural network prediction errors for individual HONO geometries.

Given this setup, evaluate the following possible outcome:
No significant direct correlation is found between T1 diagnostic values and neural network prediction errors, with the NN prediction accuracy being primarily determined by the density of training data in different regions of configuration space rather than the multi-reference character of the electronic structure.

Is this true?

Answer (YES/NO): NO